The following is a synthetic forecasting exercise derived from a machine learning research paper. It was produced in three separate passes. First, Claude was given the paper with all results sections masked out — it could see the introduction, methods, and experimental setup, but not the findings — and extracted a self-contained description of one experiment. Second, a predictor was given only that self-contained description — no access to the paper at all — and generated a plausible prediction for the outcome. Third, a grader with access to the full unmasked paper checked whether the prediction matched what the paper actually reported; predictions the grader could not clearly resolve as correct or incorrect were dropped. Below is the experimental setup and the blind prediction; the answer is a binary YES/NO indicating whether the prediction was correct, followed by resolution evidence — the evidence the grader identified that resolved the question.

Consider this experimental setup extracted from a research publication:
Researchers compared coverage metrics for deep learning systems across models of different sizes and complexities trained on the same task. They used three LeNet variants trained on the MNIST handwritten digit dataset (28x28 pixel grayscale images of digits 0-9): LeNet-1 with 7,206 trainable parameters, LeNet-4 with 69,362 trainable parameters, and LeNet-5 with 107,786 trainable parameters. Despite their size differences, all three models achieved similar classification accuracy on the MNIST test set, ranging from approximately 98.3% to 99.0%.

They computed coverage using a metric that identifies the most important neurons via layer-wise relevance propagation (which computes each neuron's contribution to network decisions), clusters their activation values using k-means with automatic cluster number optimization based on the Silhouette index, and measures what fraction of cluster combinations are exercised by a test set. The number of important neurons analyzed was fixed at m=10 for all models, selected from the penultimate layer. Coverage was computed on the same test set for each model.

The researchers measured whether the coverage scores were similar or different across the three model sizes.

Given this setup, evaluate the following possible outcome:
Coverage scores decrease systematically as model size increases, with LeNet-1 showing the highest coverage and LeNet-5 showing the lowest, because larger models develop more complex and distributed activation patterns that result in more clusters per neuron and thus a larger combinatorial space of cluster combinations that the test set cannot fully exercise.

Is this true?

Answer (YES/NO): NO